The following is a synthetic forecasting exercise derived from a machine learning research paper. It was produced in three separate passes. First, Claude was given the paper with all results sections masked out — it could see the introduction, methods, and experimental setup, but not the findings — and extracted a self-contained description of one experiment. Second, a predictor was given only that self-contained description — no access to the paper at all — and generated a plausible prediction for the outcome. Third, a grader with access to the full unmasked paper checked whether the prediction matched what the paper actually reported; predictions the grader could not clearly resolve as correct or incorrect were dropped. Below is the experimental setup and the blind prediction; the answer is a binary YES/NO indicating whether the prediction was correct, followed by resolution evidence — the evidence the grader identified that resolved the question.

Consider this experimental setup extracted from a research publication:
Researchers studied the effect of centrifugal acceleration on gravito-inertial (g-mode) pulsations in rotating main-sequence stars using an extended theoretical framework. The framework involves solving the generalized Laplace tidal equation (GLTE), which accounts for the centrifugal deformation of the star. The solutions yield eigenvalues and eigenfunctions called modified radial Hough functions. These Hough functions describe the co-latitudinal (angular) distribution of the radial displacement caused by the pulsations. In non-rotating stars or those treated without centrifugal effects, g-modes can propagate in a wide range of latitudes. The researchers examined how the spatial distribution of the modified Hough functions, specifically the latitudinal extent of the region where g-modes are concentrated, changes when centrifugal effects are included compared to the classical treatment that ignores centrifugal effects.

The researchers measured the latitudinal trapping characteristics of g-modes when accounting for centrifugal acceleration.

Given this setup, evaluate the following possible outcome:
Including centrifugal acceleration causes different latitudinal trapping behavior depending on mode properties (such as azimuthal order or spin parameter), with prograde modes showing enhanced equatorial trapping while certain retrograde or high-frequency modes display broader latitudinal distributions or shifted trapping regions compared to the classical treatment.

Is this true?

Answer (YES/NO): NO